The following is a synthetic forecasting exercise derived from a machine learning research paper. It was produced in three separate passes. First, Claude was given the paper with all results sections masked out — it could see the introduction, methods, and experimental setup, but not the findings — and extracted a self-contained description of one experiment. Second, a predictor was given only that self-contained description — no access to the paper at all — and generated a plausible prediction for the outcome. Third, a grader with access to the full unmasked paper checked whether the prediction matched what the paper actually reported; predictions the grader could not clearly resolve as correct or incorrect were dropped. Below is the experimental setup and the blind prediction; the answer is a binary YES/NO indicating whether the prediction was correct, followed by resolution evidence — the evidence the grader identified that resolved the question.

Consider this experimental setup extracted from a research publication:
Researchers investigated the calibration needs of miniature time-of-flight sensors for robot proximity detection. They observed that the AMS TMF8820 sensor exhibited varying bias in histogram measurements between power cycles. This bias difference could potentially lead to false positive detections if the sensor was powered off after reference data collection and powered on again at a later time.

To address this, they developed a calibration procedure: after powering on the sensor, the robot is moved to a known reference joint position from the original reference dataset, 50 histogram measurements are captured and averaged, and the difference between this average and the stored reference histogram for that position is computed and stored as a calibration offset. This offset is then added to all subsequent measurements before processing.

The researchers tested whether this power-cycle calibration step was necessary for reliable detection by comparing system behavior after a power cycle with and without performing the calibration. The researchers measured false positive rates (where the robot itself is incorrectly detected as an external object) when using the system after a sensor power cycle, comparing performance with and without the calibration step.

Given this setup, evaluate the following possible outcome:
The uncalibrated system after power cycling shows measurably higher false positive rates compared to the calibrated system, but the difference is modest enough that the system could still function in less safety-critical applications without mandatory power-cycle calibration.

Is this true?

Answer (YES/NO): NO